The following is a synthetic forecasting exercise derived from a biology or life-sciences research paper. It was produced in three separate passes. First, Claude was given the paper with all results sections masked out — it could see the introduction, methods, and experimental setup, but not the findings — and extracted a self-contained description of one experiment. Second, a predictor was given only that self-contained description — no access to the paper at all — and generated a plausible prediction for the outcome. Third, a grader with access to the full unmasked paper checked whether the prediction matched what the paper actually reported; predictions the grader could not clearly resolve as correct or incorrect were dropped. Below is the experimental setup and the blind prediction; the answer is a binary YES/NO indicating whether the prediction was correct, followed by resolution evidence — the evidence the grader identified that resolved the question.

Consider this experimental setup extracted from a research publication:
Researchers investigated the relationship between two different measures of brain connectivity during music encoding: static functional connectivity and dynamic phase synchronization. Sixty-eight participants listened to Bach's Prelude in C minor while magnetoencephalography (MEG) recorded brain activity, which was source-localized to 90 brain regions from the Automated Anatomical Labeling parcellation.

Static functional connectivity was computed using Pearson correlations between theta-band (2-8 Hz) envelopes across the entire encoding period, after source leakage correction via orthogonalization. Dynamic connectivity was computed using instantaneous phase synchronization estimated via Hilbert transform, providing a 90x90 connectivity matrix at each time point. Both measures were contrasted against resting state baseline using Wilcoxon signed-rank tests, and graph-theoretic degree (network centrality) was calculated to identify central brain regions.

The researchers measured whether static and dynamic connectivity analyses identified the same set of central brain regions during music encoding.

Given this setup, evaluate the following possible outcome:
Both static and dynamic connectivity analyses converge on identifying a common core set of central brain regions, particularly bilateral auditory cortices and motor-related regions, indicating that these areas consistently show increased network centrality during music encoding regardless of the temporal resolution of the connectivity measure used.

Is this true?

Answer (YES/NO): NO